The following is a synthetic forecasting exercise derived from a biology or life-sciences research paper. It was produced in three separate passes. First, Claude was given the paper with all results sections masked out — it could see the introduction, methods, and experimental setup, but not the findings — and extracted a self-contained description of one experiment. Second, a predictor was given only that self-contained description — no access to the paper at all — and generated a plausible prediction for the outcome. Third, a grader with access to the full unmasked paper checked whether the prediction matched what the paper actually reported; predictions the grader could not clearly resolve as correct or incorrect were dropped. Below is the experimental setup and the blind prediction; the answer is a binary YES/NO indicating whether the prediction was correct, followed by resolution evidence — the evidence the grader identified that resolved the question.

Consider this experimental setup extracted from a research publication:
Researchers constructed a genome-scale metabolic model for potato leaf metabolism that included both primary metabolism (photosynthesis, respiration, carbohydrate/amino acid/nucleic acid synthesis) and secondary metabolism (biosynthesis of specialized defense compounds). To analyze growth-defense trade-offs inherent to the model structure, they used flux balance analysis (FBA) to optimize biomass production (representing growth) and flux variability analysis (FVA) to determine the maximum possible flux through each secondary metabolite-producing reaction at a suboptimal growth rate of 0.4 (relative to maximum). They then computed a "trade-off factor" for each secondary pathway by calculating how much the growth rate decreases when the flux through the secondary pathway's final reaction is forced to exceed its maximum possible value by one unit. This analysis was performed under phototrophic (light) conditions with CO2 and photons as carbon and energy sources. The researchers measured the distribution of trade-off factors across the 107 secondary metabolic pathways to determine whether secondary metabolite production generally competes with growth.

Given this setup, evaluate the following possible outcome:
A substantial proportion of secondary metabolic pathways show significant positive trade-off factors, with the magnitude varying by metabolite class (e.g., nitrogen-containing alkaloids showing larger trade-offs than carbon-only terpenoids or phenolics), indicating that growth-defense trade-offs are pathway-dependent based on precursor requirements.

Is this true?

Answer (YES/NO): NO